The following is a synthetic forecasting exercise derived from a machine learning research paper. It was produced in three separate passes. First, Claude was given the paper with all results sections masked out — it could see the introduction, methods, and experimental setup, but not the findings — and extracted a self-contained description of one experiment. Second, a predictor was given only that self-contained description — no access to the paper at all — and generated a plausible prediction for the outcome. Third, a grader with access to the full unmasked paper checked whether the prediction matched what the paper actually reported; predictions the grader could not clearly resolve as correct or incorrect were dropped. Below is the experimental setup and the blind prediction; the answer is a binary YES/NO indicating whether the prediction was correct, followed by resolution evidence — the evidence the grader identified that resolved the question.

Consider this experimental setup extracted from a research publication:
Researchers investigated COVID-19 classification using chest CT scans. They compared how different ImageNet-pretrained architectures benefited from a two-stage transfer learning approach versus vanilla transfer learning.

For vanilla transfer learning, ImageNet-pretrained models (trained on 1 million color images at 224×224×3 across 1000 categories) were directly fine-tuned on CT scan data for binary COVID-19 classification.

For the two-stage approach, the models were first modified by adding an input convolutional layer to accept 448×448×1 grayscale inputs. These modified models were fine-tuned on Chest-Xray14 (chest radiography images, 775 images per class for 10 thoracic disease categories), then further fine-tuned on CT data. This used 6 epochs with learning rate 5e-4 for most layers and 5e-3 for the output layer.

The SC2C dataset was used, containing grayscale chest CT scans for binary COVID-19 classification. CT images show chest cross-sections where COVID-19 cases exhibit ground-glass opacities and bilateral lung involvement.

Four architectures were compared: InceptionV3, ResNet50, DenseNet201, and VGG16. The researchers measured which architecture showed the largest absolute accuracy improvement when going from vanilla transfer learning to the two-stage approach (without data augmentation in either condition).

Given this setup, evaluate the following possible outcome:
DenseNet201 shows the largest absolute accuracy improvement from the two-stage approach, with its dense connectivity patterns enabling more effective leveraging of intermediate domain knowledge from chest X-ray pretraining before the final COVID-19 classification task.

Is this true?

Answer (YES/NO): NO